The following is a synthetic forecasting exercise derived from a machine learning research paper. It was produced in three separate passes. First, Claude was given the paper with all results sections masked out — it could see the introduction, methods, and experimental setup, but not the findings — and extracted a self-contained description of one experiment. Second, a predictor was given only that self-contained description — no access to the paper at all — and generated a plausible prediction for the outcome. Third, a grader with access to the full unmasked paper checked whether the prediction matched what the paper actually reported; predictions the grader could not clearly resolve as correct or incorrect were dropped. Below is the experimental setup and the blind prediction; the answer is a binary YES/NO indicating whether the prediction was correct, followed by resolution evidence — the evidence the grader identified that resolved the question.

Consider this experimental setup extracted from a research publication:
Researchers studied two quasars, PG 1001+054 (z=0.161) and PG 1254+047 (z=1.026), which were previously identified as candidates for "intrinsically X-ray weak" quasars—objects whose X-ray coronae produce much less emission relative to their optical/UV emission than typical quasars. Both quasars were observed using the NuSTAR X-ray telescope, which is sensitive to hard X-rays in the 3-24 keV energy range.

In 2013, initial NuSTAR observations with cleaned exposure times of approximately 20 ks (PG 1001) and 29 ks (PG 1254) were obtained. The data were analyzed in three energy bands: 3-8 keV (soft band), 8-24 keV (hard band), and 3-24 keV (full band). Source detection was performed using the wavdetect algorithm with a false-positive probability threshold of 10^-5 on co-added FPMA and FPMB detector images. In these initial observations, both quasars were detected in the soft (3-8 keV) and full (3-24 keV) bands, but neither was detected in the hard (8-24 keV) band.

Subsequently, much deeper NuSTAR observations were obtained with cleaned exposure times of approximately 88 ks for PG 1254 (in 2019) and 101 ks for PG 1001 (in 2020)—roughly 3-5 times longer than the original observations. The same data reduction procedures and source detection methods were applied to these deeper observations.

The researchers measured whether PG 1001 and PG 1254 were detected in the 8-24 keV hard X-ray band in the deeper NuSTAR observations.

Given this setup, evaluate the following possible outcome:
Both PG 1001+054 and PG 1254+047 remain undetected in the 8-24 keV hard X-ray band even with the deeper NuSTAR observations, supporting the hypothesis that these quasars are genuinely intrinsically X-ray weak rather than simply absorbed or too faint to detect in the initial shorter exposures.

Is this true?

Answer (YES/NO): NO